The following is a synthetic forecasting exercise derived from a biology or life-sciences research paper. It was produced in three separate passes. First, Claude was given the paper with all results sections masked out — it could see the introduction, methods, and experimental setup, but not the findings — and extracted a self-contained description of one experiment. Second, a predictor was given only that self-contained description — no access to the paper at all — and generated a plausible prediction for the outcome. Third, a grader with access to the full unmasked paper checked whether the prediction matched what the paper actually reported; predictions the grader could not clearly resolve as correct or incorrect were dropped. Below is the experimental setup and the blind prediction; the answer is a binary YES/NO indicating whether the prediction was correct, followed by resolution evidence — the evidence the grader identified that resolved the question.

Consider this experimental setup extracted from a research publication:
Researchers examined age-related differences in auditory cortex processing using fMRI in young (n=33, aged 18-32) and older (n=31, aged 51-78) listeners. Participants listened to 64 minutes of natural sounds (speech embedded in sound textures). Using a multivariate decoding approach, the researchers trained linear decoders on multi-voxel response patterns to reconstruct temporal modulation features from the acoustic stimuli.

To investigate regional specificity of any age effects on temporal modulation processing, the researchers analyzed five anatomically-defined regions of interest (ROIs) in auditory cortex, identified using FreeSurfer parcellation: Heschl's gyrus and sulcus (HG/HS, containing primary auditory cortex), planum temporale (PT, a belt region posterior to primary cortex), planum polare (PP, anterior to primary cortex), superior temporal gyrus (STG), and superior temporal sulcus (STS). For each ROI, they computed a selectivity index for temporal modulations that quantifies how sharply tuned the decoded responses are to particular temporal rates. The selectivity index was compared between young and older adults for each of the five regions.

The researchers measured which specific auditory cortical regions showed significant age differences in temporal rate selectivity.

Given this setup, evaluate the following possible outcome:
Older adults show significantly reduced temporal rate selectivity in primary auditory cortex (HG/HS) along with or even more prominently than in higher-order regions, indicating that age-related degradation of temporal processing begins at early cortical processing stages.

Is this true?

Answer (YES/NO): YES